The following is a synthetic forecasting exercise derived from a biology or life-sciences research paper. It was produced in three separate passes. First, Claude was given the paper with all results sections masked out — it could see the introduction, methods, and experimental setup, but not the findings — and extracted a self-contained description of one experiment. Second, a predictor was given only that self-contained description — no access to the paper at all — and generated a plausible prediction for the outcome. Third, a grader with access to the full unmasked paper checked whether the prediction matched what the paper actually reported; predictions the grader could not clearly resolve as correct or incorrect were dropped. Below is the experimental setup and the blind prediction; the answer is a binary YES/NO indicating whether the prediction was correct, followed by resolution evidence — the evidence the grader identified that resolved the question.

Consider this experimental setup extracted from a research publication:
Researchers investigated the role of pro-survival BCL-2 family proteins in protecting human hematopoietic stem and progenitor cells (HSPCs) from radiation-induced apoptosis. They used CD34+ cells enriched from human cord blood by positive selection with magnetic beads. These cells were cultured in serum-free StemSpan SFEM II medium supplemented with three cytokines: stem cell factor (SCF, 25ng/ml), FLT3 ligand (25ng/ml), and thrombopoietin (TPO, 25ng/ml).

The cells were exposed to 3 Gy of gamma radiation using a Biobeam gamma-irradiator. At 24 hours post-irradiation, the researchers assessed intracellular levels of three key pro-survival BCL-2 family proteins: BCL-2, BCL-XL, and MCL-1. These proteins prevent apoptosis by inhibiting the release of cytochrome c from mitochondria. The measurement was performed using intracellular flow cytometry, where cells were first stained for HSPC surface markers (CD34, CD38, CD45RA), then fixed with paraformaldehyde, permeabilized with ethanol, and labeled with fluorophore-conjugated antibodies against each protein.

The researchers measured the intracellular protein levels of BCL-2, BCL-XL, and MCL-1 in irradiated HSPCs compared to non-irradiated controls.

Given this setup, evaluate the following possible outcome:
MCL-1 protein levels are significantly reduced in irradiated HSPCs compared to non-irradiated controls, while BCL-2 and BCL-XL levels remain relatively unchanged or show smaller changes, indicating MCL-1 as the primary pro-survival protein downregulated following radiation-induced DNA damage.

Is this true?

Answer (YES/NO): YES